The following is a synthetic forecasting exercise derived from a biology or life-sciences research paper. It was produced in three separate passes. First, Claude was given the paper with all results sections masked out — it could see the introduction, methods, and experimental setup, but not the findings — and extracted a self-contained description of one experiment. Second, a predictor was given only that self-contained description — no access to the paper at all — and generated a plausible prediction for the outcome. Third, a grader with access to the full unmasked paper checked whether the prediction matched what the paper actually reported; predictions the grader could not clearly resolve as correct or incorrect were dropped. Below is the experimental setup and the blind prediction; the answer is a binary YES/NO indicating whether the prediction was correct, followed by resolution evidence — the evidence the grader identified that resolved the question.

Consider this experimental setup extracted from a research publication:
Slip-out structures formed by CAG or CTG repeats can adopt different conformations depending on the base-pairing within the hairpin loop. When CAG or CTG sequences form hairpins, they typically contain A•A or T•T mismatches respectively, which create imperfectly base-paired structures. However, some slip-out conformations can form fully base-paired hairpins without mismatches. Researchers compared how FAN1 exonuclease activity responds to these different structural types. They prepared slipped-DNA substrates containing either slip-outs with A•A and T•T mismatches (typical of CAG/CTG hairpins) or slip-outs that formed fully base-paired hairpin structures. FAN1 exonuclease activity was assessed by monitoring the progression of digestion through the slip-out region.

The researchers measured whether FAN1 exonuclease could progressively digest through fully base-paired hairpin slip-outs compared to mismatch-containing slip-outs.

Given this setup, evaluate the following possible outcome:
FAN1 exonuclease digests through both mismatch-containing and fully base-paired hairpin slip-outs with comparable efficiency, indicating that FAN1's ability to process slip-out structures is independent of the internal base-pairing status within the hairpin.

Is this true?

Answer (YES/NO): NO